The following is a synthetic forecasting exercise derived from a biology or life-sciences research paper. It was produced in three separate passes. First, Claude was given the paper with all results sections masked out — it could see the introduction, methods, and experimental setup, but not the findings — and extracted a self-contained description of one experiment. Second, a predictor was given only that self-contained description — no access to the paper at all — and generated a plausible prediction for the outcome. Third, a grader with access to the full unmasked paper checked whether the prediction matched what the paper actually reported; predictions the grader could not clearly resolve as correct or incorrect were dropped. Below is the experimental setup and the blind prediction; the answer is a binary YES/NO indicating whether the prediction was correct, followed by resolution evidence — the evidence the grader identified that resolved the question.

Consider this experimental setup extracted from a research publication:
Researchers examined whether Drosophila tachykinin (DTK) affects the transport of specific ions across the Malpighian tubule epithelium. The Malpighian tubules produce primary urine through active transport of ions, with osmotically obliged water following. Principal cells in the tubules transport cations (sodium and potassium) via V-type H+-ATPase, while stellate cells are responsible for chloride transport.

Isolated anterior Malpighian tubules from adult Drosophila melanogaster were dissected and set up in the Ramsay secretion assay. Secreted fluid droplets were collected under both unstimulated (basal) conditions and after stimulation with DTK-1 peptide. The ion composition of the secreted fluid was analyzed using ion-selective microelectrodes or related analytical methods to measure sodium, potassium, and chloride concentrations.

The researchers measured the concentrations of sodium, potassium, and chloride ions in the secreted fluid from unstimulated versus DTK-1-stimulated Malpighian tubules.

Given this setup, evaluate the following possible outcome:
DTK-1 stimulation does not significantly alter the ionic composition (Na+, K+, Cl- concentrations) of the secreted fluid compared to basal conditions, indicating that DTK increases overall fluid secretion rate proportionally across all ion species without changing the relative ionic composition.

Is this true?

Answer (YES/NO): NO